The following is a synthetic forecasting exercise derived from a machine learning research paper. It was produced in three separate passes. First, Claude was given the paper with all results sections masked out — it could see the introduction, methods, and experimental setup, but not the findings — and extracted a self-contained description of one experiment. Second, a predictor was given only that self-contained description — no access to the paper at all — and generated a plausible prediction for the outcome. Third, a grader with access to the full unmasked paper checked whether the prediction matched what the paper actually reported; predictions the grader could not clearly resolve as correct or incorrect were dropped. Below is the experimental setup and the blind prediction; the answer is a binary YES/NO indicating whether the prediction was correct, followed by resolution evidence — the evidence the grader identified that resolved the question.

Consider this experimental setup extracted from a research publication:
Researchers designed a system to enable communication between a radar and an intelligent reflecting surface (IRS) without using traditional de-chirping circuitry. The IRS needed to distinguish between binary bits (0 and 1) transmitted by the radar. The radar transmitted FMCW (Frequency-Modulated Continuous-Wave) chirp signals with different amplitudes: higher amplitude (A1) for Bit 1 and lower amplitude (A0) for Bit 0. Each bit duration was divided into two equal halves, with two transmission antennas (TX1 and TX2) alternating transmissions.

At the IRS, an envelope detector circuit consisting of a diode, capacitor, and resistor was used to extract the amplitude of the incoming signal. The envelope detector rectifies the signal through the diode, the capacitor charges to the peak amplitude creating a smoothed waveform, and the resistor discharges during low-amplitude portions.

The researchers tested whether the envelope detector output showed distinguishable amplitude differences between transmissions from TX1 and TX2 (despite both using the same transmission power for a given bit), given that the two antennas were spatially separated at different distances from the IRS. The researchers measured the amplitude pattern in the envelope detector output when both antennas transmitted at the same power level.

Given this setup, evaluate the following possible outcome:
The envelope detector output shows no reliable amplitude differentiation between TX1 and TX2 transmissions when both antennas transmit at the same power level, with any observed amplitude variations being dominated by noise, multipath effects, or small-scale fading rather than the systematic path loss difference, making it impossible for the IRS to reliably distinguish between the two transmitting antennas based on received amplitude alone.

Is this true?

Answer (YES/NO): NO